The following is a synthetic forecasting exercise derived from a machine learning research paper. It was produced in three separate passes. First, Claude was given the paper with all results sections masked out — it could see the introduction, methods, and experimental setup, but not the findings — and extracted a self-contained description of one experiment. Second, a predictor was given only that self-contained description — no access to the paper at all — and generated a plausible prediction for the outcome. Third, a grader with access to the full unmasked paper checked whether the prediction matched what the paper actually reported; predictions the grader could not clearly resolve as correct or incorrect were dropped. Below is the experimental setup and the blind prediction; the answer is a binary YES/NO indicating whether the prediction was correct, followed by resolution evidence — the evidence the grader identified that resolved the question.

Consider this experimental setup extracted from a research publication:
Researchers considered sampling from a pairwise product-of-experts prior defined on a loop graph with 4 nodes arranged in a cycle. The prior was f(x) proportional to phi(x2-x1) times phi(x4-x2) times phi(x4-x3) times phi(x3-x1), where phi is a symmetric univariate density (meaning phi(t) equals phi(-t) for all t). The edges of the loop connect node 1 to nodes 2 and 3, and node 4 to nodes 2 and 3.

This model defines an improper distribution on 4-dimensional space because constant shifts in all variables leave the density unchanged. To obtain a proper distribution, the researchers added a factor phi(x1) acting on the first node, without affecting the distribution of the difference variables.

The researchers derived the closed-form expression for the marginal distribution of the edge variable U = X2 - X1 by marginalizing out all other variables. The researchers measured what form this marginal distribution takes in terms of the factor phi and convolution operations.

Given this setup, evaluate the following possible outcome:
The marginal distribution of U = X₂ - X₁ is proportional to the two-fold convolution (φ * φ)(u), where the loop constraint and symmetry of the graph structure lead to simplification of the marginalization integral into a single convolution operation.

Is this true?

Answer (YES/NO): NO